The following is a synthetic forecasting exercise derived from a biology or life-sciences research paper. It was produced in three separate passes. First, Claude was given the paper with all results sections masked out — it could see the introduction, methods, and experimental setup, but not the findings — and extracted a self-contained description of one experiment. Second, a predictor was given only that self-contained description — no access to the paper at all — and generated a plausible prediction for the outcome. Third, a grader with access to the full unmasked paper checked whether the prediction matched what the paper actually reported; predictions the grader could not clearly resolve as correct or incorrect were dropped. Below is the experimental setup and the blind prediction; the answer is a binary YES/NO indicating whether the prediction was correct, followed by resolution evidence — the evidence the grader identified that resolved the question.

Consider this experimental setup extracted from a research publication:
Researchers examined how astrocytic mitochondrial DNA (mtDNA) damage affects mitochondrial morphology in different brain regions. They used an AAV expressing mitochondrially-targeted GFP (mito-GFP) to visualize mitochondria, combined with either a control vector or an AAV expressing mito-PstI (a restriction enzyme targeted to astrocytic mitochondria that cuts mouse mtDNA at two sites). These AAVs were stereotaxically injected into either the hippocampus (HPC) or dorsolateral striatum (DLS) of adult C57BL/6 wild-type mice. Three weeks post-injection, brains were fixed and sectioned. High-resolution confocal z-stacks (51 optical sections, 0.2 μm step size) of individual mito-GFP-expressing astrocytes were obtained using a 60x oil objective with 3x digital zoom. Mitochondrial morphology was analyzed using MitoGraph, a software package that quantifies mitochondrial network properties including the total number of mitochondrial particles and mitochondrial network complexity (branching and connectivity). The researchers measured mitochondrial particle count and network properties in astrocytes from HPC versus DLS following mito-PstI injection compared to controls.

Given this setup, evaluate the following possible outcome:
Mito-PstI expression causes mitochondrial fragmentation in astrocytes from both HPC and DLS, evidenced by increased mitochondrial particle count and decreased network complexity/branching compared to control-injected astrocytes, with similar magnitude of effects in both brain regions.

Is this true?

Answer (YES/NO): NO